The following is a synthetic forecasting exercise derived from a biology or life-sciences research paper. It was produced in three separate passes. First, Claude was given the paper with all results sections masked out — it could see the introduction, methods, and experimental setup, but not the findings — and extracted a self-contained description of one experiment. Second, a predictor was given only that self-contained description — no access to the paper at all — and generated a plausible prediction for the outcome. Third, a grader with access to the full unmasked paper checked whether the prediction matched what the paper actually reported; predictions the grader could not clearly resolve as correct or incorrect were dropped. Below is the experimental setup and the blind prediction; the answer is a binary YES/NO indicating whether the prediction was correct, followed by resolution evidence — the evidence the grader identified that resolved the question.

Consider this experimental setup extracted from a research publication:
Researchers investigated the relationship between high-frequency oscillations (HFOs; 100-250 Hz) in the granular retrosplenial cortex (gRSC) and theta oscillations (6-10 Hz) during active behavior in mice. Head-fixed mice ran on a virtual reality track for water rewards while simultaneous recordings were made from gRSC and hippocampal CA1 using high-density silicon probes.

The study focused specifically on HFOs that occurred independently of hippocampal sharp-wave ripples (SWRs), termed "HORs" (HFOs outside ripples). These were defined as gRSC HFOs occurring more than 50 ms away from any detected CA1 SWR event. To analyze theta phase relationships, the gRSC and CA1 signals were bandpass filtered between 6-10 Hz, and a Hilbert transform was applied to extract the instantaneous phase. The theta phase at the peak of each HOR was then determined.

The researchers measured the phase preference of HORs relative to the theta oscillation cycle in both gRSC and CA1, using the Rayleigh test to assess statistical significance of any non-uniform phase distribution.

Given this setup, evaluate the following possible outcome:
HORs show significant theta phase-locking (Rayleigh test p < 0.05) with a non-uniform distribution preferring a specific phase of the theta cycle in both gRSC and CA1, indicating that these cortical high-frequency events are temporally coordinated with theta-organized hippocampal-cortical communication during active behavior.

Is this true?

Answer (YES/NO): YES